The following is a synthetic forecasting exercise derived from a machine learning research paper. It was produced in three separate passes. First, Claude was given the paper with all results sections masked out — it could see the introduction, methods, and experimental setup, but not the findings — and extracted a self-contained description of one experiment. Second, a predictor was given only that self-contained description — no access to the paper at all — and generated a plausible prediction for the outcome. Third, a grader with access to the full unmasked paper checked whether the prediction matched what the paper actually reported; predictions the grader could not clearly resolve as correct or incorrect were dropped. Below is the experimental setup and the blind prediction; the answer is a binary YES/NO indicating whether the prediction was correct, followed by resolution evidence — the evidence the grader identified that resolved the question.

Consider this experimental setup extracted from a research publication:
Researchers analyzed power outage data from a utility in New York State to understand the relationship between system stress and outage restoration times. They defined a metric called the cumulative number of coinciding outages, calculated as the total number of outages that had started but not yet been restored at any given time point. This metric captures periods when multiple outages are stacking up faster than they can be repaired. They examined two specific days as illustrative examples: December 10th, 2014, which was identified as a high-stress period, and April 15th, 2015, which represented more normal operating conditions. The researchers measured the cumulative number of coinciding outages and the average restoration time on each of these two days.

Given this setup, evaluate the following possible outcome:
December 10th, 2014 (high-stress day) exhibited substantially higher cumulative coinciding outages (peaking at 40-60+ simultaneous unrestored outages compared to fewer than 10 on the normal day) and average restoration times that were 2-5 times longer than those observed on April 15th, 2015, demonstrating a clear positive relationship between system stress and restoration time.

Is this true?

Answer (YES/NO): NO